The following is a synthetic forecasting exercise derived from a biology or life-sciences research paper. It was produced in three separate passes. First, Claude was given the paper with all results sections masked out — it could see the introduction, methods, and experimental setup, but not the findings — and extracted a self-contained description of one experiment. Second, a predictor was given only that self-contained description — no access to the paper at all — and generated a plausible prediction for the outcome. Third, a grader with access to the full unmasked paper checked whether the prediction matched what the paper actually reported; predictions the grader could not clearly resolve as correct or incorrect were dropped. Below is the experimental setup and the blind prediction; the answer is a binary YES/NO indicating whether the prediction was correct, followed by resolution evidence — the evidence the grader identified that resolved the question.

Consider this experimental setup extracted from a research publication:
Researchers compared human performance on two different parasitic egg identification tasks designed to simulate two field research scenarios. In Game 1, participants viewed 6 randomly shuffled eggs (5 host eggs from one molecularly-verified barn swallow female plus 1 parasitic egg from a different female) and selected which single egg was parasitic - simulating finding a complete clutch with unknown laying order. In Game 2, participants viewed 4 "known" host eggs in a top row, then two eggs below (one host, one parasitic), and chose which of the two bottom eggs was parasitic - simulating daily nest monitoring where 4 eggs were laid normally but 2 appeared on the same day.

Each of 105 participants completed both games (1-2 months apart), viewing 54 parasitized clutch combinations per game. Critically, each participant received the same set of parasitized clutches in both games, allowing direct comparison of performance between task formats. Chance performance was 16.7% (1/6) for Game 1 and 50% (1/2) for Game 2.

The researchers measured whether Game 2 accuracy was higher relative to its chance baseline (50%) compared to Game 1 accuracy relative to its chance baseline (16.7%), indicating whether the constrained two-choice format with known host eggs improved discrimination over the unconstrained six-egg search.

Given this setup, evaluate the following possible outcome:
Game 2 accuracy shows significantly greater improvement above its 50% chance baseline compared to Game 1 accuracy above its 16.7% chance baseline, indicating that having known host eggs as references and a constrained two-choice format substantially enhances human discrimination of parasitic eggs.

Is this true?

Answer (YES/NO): NO